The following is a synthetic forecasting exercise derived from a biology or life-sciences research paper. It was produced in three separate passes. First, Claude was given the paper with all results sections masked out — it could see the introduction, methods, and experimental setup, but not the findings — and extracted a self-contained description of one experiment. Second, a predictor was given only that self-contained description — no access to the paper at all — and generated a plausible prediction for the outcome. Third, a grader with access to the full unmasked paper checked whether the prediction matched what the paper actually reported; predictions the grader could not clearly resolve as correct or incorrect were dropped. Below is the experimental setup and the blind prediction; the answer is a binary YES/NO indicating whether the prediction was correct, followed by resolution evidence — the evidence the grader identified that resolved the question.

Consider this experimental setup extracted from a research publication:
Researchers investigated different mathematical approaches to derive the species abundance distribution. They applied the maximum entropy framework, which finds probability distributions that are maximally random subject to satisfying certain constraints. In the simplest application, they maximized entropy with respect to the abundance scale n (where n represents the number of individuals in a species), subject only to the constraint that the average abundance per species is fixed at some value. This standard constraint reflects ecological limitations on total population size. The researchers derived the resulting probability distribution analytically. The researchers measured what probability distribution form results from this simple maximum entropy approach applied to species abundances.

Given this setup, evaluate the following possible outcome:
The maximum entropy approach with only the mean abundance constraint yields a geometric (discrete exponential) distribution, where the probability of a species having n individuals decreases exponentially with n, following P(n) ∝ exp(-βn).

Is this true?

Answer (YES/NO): YES